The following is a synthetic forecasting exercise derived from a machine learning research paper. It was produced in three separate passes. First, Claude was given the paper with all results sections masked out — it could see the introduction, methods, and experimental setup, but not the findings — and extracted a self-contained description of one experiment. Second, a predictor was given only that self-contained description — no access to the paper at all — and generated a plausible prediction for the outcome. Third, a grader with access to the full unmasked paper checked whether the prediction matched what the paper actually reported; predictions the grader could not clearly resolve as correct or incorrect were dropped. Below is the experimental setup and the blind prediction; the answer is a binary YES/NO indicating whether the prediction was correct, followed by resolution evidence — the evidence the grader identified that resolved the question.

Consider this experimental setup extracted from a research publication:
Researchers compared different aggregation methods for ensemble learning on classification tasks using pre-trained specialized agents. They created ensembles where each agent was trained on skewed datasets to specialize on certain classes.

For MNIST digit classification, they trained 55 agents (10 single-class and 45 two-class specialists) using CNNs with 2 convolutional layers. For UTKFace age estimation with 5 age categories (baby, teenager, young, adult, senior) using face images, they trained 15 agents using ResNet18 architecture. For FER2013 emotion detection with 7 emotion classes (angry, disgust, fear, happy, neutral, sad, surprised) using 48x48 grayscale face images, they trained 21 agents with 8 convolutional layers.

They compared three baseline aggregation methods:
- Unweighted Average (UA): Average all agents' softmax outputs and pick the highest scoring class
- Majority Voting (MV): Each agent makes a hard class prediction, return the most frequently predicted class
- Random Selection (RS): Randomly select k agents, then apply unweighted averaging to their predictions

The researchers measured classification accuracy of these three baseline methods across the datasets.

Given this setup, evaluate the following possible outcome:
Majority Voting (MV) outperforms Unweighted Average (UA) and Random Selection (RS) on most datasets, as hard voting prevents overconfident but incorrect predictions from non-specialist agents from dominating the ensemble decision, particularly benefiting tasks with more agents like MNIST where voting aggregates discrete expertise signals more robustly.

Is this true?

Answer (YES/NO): NO